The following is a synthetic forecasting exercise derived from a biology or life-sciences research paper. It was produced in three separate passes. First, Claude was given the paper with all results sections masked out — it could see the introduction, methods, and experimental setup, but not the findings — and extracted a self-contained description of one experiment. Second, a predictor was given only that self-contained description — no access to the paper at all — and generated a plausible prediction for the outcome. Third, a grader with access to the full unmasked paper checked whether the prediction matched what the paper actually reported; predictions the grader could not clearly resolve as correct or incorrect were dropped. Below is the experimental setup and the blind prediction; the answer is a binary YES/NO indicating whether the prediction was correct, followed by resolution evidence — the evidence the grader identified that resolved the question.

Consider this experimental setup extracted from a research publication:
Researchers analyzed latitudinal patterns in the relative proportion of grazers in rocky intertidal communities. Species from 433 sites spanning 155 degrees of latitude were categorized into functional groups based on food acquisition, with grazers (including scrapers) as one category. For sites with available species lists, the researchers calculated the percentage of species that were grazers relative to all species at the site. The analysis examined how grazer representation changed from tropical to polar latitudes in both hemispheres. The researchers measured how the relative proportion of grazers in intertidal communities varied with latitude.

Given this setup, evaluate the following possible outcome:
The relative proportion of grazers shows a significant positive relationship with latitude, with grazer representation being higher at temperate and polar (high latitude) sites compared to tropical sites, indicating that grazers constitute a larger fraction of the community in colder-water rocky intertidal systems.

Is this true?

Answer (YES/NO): NO